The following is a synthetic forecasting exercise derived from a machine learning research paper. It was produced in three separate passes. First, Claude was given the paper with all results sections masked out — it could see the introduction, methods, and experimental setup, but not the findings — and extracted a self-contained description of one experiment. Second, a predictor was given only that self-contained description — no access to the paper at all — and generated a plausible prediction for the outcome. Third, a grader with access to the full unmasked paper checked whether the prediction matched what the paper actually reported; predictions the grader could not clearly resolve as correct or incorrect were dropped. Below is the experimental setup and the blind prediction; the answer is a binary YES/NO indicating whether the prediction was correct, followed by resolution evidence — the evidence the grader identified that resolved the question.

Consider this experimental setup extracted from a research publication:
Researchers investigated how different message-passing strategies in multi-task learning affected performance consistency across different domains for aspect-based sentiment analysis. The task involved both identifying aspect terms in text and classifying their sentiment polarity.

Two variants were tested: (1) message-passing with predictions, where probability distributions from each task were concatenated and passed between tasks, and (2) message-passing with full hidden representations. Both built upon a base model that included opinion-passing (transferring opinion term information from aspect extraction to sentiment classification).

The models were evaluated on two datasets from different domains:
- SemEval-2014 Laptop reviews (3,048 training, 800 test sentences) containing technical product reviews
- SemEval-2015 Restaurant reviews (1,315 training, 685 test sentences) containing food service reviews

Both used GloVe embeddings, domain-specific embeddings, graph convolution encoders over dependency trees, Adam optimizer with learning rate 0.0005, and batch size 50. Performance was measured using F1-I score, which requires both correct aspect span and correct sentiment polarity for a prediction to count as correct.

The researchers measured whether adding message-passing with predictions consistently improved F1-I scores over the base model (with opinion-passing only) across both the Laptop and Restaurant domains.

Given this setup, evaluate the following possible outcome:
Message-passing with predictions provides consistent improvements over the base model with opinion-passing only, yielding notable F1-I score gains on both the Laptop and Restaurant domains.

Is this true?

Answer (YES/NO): NO